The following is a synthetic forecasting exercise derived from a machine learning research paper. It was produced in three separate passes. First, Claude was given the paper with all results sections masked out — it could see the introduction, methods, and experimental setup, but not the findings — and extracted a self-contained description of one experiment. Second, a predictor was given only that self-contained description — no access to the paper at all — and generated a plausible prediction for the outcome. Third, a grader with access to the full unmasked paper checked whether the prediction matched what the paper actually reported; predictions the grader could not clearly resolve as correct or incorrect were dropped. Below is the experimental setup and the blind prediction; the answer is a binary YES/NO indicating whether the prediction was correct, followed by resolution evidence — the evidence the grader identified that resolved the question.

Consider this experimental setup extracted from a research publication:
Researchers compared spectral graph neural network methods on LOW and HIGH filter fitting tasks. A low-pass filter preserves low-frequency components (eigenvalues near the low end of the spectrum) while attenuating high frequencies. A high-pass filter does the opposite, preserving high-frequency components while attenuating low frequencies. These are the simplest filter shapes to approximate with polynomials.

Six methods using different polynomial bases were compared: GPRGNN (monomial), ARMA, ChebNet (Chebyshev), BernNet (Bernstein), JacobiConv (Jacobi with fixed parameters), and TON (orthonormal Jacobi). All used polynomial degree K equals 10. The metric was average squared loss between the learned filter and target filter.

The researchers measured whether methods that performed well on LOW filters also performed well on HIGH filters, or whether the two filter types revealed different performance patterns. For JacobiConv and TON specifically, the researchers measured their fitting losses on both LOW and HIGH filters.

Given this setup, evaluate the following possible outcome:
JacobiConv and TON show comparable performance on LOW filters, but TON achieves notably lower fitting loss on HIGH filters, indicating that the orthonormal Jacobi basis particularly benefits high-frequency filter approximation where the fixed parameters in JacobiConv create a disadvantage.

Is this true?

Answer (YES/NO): YES